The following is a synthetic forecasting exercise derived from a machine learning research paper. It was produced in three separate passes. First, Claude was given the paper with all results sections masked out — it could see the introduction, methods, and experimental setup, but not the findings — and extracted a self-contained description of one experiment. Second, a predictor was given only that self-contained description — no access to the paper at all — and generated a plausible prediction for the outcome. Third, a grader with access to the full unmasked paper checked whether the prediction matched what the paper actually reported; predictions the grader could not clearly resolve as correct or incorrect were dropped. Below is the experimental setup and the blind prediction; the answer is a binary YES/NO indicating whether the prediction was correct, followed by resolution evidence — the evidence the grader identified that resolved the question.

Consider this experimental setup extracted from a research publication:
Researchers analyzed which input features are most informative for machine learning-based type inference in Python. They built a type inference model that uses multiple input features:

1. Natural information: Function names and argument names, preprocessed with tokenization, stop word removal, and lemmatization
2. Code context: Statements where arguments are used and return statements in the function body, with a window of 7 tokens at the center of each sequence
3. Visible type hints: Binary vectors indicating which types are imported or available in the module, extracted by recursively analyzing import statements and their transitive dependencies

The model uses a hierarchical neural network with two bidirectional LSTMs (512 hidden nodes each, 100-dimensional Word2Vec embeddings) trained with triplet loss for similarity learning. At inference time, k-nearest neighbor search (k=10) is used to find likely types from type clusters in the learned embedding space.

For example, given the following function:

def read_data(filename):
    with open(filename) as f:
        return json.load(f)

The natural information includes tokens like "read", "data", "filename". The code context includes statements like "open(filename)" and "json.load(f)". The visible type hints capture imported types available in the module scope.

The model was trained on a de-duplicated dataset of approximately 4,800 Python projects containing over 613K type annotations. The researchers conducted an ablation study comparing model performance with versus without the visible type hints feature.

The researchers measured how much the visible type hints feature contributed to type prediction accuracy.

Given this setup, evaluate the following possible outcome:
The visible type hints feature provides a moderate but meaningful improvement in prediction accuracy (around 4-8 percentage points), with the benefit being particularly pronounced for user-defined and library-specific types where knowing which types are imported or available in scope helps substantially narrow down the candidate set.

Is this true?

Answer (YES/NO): NO